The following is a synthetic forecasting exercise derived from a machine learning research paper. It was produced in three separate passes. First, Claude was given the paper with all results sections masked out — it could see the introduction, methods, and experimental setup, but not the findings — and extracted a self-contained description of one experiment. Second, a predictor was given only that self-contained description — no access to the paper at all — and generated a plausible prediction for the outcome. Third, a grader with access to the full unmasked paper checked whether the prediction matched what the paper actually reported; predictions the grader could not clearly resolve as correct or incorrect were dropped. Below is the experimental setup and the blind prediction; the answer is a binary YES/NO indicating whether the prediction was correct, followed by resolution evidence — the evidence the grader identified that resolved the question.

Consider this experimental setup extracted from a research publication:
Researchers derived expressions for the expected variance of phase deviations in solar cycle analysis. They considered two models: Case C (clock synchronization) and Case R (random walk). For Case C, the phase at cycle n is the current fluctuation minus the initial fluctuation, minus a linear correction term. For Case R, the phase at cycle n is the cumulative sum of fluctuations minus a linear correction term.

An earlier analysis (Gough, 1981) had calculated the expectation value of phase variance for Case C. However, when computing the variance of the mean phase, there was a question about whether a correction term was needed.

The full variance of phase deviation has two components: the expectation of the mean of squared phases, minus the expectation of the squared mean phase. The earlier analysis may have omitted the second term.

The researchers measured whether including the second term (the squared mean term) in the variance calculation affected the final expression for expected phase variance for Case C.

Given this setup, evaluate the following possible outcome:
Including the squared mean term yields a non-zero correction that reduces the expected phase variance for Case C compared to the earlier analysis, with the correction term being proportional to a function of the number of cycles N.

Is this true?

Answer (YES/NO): YES